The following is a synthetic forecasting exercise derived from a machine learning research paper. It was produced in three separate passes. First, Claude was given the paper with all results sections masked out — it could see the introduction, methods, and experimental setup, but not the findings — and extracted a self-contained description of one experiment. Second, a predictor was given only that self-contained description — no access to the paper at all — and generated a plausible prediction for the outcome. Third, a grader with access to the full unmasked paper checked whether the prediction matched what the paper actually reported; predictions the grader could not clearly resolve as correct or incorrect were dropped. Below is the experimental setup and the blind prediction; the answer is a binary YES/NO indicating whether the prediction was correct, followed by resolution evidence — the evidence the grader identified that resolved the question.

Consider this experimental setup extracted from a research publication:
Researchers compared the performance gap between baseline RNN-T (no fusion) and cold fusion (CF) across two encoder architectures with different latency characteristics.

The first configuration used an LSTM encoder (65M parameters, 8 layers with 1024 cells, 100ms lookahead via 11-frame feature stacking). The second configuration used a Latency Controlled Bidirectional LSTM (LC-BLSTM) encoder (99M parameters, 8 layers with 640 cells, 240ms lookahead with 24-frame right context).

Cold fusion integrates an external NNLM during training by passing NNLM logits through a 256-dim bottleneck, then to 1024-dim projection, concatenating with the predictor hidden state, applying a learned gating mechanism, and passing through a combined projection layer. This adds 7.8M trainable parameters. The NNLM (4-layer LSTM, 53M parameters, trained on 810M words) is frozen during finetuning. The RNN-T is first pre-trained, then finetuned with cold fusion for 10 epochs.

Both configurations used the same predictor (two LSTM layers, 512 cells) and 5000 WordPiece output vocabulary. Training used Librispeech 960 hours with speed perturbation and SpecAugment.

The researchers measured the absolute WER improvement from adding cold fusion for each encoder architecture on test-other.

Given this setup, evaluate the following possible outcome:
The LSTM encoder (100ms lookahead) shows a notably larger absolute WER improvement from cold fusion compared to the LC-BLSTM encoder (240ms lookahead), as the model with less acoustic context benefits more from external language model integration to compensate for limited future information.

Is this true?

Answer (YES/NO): YES